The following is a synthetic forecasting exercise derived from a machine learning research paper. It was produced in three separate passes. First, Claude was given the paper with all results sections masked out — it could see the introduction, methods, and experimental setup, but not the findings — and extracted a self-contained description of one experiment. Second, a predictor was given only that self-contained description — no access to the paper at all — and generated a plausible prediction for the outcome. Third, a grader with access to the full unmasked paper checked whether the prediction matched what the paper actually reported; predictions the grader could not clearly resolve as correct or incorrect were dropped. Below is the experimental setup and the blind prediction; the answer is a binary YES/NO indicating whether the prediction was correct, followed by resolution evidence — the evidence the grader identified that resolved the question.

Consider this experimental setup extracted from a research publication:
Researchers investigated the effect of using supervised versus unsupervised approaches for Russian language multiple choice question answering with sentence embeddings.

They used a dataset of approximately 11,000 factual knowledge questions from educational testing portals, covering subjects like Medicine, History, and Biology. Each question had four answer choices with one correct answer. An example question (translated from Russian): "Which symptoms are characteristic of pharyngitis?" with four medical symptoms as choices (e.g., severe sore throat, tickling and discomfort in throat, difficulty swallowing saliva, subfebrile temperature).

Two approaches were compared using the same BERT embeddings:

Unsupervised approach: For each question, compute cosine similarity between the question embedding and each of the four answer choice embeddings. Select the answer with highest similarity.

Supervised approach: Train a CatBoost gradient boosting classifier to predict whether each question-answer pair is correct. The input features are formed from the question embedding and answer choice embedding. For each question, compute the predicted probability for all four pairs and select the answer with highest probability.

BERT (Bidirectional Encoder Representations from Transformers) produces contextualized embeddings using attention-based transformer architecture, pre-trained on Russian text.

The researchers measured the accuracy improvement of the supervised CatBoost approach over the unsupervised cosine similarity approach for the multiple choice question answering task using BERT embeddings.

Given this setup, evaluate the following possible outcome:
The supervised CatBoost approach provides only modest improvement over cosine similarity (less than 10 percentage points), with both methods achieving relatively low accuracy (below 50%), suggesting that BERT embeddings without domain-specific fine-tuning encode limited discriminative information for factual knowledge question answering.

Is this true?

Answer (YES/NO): YES